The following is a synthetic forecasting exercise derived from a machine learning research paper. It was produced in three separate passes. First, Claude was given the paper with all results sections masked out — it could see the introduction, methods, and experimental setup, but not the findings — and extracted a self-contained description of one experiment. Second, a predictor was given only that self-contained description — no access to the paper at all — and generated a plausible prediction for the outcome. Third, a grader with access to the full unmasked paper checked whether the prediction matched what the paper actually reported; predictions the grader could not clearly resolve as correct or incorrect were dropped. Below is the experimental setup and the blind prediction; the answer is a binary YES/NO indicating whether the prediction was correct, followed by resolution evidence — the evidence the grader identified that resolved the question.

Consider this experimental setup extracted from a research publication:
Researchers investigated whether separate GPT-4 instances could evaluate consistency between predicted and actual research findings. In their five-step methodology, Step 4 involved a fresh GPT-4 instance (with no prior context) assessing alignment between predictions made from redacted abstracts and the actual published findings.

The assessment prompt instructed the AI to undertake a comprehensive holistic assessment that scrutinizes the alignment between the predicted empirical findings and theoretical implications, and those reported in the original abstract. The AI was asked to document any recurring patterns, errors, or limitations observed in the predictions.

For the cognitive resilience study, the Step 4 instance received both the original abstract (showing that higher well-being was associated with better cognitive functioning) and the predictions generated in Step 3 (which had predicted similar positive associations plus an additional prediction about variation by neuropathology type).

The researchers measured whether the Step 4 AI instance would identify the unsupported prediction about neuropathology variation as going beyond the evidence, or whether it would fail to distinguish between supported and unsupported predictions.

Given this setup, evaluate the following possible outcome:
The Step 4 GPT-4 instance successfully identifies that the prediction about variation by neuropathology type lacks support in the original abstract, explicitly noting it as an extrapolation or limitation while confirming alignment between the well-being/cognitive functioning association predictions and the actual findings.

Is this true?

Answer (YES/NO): YES